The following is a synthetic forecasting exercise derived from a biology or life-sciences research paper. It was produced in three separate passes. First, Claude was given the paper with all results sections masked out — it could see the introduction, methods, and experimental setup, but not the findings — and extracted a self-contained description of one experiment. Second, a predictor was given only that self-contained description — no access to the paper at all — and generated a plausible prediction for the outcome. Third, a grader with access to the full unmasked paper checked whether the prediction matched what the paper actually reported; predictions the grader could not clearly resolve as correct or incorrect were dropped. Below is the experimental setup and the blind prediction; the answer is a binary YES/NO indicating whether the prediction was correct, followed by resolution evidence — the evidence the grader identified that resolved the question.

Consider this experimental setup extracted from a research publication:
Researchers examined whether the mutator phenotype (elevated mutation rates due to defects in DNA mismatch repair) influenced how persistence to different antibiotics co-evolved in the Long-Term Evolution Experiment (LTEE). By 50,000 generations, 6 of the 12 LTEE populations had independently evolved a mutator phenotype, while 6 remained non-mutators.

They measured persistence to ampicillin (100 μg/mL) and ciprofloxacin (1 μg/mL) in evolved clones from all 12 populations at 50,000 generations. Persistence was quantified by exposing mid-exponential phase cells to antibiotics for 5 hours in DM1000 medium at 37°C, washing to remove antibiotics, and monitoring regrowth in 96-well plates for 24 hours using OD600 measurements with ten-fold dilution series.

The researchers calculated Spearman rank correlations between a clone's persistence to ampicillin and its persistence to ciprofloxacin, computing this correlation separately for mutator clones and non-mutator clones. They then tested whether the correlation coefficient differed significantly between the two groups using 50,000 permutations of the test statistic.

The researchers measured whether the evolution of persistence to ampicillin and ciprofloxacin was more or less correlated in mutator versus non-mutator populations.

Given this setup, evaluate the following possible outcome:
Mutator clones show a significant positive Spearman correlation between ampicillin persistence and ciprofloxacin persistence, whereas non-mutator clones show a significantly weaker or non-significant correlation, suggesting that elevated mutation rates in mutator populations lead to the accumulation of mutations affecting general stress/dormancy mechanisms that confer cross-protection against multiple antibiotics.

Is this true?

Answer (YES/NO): NO